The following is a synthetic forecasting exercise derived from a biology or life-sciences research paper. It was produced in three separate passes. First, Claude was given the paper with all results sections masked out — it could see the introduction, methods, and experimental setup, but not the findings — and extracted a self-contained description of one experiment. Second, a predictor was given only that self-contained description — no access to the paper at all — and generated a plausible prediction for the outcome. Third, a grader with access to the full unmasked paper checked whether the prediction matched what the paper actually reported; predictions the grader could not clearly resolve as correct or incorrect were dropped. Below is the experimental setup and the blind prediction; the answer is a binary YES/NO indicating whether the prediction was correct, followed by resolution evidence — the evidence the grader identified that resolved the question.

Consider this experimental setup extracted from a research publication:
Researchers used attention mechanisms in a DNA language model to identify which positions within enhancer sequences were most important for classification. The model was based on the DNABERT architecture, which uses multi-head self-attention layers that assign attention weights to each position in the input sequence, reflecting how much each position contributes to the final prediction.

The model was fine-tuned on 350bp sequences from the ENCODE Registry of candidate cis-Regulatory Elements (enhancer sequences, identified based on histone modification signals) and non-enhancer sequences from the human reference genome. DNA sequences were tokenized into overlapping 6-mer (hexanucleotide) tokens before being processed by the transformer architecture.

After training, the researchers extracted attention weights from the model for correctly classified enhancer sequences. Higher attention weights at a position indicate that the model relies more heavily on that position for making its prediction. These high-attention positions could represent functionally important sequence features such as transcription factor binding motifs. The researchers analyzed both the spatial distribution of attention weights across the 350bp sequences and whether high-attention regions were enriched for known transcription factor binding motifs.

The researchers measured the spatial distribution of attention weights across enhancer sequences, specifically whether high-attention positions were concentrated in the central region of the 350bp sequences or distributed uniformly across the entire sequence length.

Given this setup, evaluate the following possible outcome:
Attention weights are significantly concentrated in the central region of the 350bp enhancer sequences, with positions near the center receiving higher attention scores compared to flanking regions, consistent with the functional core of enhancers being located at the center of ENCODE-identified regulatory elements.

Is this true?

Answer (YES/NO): NO